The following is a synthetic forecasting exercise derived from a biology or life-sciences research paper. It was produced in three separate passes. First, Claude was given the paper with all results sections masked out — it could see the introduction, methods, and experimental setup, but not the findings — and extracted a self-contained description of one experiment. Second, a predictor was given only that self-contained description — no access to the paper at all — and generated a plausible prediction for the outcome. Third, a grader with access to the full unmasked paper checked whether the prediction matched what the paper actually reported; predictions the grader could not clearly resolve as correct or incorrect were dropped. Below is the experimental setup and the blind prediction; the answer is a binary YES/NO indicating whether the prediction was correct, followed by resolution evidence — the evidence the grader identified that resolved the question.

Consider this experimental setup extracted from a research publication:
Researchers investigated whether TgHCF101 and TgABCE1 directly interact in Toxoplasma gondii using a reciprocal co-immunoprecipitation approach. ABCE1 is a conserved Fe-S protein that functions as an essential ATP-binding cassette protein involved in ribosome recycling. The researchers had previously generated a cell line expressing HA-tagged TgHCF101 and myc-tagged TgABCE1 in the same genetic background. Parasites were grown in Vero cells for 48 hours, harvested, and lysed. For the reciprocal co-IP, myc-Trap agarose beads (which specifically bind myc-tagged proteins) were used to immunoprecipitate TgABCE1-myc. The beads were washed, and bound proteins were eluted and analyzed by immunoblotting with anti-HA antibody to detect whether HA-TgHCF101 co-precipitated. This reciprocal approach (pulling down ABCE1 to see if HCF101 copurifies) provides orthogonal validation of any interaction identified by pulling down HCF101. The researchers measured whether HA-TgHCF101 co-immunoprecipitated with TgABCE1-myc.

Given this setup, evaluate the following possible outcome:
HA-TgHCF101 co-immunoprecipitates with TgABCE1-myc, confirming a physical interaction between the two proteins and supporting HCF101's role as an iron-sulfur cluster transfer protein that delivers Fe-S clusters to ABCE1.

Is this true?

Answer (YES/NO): YES